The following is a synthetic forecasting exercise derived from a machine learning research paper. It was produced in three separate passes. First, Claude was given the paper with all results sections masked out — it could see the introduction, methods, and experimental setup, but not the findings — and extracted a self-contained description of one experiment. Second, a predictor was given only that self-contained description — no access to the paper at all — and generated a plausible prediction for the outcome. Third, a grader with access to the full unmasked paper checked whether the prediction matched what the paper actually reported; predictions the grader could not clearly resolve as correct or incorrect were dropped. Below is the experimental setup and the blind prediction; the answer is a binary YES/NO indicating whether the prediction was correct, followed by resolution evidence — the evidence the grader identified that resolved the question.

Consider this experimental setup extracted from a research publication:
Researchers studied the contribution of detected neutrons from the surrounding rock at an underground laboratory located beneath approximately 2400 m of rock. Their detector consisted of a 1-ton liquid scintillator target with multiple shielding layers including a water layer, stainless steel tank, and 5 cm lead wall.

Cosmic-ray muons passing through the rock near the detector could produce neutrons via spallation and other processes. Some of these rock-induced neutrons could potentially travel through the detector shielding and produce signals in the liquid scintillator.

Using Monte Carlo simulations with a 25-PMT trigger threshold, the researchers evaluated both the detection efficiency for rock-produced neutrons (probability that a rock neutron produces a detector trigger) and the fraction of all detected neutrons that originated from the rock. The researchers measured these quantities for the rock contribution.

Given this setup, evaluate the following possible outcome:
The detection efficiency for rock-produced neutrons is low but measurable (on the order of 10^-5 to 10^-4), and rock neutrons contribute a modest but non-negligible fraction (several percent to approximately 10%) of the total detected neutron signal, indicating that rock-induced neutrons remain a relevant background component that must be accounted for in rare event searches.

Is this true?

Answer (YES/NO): NO